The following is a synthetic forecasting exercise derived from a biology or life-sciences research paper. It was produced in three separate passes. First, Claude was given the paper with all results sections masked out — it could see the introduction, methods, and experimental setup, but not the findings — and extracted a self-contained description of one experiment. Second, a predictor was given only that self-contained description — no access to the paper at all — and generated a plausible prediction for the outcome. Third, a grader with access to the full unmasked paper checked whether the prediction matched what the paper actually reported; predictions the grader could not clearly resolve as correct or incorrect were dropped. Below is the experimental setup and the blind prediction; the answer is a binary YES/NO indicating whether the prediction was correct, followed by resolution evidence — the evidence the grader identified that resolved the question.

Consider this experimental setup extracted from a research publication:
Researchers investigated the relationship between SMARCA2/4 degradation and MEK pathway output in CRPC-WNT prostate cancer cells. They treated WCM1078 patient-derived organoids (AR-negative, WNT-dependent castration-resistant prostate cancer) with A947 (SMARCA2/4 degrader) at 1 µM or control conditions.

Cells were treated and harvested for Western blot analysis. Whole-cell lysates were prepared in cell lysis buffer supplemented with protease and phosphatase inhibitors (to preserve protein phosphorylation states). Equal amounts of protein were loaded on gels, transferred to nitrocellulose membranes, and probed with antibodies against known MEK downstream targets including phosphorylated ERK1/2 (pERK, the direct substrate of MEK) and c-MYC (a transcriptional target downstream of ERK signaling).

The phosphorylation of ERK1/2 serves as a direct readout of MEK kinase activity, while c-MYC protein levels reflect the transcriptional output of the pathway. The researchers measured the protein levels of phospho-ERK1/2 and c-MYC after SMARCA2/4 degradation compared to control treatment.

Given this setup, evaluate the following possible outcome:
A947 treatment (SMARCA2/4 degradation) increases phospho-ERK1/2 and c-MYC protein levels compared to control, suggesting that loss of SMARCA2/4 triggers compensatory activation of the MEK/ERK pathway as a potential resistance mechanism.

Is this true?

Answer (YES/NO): NO